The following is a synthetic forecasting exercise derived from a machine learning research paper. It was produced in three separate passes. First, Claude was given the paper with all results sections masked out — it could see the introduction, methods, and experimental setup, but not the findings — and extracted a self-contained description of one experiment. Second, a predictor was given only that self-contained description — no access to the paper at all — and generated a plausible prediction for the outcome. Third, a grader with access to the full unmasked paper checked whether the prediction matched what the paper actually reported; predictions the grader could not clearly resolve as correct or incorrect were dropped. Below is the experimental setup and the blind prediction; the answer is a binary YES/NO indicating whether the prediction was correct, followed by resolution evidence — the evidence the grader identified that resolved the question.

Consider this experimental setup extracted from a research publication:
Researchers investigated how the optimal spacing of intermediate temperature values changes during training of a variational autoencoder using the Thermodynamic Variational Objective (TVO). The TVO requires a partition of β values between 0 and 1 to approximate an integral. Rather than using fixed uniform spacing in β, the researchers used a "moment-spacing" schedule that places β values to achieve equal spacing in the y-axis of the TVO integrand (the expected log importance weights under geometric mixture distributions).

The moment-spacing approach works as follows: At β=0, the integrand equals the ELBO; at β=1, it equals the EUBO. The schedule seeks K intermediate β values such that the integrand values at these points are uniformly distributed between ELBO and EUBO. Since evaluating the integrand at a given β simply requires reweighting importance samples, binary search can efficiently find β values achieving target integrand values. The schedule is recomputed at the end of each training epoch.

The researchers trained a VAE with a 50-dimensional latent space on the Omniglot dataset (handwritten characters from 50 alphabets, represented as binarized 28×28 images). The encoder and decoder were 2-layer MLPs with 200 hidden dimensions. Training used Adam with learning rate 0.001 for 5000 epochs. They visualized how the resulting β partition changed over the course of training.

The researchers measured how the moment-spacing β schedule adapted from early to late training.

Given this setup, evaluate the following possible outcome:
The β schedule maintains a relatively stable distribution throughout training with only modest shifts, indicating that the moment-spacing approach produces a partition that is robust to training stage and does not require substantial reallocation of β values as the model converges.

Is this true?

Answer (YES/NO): NO